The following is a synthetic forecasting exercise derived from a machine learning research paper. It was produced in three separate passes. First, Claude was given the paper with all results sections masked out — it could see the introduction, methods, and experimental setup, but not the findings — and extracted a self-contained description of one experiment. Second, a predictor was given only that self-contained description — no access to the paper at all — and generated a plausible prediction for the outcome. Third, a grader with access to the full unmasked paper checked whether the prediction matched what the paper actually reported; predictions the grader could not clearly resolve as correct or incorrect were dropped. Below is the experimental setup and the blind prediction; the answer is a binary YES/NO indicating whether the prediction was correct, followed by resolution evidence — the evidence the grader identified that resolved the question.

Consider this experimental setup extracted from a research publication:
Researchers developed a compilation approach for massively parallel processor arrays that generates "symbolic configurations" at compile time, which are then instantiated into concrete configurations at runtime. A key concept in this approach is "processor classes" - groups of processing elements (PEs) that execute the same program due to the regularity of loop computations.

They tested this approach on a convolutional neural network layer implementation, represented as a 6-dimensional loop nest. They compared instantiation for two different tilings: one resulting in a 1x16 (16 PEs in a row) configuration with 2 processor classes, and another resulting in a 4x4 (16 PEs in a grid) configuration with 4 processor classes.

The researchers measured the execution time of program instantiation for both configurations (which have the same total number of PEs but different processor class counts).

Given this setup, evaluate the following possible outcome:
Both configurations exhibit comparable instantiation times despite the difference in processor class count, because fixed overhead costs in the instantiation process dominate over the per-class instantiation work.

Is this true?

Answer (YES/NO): NO